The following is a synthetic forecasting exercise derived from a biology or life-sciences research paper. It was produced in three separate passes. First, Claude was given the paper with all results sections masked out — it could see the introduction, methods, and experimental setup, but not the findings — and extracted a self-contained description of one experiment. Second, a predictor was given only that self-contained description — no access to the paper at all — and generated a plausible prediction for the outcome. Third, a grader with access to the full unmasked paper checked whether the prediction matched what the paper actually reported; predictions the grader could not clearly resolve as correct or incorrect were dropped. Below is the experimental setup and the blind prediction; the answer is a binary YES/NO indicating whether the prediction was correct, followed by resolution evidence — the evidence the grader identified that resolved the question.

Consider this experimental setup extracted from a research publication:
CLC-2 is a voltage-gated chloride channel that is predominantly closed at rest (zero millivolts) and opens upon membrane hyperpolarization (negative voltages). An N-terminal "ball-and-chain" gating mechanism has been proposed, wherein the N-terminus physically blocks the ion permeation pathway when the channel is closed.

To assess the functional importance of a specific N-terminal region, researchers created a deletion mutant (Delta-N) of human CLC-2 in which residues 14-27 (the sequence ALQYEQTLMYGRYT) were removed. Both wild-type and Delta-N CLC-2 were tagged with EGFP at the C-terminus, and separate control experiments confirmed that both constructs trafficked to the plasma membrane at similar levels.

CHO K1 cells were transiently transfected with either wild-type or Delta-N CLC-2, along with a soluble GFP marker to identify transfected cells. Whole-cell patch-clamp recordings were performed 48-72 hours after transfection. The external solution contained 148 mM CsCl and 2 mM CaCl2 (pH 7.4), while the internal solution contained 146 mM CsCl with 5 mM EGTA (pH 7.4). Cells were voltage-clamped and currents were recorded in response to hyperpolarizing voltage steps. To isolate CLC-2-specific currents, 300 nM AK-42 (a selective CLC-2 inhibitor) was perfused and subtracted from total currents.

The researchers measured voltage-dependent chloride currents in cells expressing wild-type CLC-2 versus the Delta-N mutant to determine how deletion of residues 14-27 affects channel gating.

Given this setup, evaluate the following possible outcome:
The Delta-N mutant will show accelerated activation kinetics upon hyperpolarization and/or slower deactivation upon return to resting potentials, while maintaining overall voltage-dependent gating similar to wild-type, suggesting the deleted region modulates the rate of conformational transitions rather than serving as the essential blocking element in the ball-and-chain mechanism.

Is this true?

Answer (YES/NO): NO